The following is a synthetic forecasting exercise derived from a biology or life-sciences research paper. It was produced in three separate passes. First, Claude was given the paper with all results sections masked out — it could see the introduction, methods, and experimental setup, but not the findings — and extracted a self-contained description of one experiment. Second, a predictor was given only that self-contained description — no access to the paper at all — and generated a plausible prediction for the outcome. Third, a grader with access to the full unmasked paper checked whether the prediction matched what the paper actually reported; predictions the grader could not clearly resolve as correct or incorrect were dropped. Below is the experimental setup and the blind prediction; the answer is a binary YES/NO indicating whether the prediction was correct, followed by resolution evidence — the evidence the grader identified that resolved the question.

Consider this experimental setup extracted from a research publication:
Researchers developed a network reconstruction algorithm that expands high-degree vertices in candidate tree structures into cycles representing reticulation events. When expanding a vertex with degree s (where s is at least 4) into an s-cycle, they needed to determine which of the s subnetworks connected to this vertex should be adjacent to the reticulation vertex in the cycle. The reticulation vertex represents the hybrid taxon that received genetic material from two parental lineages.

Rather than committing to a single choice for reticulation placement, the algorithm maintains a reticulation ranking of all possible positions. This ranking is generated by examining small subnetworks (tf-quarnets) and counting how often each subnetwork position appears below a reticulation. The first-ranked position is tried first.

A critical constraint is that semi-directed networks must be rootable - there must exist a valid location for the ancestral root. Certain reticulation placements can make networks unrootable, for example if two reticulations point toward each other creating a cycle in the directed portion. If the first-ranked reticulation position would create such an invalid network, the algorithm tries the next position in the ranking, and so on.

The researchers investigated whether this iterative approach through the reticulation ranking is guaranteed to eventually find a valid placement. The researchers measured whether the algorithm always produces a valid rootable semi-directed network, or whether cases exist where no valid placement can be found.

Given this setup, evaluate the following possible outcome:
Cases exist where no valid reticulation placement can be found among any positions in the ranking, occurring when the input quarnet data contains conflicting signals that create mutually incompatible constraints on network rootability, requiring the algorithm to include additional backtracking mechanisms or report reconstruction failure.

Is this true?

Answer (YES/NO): NO